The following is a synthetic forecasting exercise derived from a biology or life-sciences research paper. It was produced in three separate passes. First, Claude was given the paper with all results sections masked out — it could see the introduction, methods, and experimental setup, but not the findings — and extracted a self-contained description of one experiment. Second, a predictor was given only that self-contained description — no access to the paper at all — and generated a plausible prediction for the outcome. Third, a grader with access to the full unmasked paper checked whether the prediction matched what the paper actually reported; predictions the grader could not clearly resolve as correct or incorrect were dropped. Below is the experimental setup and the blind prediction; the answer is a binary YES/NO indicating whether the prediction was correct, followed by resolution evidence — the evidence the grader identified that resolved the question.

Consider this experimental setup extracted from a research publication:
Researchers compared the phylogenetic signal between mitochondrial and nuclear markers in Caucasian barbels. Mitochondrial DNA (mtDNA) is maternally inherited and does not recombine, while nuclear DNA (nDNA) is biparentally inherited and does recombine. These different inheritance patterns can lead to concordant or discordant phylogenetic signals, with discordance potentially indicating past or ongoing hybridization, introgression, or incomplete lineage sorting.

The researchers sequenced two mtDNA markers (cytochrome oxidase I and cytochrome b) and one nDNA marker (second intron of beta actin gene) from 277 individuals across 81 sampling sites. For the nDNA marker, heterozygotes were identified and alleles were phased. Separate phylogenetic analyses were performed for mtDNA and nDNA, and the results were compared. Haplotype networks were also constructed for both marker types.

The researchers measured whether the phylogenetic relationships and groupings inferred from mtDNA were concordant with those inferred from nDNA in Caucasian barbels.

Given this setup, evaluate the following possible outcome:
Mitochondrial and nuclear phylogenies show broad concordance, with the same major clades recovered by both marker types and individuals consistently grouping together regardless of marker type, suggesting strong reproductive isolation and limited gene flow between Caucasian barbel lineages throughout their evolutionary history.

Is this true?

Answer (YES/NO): NO